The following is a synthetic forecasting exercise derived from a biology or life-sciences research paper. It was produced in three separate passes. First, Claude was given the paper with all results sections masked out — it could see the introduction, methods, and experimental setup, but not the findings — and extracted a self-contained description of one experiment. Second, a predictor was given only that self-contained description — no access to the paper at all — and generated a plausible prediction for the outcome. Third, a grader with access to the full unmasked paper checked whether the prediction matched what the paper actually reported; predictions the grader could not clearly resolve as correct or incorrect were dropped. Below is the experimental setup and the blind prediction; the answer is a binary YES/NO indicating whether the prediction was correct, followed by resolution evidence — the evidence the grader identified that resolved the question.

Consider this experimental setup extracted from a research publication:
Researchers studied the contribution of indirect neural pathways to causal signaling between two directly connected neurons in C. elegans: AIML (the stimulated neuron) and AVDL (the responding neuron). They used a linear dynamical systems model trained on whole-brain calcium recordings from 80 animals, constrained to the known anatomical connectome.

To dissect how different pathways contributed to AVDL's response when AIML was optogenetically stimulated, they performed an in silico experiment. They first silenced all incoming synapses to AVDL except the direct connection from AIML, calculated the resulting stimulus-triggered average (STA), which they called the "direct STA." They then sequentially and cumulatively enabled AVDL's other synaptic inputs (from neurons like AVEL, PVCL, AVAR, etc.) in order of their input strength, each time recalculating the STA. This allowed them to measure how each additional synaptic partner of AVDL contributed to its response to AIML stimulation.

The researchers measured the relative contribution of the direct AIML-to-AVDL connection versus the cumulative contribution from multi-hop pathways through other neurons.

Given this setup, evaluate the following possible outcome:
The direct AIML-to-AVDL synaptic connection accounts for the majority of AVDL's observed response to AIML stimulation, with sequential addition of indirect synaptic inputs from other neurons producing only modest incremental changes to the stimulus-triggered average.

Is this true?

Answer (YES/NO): NO